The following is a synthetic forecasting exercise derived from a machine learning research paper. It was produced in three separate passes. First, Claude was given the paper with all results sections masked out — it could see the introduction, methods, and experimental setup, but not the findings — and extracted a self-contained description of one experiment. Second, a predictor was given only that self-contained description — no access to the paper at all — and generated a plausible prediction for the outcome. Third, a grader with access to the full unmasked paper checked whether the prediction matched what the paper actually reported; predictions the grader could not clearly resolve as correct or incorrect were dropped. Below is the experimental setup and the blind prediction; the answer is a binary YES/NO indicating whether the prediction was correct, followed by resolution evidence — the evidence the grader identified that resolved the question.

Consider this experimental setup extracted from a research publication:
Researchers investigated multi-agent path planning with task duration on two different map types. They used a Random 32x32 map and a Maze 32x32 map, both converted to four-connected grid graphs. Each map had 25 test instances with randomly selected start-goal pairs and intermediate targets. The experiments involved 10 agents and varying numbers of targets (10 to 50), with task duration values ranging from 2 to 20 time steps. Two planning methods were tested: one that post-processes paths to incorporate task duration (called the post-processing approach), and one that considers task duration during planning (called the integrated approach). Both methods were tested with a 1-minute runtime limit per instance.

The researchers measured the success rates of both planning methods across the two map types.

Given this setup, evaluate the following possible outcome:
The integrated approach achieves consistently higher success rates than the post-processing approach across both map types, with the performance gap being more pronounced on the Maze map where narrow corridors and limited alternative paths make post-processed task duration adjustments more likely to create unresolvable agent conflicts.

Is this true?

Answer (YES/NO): NO